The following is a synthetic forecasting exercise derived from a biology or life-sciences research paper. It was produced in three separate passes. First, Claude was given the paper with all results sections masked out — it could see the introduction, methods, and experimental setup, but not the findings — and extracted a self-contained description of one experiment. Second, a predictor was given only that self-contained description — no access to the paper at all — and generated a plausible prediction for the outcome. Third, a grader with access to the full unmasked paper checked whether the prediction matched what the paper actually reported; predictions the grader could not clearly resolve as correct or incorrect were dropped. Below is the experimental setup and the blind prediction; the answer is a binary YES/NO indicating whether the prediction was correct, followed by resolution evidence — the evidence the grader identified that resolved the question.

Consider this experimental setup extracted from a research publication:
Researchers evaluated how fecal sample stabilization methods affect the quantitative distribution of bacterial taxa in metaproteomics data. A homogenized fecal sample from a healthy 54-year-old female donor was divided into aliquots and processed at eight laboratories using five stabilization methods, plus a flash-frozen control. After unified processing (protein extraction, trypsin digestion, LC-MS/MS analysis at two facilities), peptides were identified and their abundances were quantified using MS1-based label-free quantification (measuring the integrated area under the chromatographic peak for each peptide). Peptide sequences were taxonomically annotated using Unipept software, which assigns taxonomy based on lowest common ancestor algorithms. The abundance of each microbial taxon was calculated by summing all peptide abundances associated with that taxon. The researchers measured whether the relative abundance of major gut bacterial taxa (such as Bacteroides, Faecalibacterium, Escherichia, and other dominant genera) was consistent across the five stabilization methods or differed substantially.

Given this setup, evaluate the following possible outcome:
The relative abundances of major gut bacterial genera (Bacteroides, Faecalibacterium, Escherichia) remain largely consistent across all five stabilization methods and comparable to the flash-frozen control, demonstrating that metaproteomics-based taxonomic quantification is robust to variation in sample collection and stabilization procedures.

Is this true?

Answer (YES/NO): NO